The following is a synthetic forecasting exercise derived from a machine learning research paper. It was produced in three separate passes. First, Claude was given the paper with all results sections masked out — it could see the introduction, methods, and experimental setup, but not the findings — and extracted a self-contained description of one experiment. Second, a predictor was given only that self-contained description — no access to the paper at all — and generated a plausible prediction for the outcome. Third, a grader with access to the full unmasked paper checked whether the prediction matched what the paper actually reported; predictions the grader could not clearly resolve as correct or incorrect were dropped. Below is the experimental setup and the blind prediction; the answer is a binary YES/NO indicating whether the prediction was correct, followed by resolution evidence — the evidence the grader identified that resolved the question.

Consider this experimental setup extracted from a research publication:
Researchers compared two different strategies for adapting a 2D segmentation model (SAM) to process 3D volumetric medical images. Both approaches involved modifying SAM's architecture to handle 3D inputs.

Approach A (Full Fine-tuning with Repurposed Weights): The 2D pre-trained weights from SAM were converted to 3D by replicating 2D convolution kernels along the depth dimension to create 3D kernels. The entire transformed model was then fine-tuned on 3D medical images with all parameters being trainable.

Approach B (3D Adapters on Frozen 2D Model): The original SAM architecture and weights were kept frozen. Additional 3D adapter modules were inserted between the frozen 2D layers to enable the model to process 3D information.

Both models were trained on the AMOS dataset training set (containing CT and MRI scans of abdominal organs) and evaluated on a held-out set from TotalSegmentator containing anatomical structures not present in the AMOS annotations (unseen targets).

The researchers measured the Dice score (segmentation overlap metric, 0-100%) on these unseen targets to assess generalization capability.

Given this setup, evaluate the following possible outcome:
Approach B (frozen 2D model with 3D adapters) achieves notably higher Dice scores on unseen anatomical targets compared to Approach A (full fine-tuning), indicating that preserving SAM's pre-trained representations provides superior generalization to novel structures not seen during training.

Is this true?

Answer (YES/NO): YES